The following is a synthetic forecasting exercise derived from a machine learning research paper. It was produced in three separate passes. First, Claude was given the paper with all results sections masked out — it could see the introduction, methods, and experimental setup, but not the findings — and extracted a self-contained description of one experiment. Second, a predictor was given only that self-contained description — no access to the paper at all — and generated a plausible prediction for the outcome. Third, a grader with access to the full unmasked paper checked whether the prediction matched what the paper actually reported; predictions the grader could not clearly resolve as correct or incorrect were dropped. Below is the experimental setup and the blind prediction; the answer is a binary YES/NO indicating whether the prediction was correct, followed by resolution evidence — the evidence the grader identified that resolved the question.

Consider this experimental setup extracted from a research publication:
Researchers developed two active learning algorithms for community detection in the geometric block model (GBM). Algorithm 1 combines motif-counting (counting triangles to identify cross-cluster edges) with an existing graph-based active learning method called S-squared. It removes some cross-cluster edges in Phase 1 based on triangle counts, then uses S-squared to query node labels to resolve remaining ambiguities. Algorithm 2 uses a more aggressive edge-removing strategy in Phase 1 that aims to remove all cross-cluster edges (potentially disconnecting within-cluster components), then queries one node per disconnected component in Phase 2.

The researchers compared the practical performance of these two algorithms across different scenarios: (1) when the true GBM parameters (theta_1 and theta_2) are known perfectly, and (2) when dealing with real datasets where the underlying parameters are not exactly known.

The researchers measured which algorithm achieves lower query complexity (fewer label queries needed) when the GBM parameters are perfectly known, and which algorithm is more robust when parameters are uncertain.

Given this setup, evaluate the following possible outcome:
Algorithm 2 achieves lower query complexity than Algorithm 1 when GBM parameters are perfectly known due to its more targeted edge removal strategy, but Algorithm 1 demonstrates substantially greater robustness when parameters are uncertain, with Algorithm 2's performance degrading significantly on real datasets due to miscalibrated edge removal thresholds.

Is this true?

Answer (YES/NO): NO